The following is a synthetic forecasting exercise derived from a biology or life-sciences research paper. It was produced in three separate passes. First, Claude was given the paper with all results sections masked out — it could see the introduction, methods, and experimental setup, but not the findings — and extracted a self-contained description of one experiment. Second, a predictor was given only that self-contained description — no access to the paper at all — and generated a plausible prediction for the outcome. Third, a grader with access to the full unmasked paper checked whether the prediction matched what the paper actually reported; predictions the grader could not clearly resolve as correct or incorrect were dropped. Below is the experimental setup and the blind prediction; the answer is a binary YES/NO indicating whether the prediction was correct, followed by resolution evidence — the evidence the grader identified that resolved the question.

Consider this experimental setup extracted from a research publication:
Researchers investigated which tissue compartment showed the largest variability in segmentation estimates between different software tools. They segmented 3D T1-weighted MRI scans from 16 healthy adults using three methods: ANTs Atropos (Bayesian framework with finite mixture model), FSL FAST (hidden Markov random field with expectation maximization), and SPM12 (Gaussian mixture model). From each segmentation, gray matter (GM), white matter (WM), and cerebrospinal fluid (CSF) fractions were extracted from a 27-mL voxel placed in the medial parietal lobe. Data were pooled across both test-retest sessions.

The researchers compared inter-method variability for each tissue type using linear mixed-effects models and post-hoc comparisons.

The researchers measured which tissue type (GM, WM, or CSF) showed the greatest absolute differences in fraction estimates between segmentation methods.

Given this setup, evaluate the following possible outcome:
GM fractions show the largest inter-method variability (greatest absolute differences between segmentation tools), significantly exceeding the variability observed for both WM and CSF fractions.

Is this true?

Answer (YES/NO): YES